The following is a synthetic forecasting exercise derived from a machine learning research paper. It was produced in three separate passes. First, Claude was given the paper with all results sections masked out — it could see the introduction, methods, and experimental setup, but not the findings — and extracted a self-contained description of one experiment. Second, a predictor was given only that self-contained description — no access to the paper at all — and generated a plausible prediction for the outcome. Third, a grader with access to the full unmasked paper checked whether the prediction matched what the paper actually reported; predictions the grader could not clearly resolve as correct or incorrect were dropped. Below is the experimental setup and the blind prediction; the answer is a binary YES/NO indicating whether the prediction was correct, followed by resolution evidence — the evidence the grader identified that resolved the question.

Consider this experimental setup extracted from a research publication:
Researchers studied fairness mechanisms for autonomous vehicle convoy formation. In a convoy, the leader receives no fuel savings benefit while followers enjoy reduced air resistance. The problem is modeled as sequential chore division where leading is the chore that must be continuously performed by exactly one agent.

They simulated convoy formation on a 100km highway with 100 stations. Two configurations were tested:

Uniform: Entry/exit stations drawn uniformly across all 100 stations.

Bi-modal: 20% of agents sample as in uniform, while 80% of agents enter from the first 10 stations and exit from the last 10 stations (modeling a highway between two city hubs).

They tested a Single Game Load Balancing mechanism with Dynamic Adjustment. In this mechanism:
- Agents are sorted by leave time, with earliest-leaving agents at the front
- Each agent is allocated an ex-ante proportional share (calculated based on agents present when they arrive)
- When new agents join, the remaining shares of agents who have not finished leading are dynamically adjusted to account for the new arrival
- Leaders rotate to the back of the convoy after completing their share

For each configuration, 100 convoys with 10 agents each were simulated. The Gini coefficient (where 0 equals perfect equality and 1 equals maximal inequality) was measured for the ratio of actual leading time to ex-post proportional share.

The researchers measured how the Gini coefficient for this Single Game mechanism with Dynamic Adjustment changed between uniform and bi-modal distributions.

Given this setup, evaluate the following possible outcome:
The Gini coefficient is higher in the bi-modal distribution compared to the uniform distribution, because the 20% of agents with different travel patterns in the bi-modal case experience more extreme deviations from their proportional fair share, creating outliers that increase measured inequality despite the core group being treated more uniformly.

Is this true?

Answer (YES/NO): NO